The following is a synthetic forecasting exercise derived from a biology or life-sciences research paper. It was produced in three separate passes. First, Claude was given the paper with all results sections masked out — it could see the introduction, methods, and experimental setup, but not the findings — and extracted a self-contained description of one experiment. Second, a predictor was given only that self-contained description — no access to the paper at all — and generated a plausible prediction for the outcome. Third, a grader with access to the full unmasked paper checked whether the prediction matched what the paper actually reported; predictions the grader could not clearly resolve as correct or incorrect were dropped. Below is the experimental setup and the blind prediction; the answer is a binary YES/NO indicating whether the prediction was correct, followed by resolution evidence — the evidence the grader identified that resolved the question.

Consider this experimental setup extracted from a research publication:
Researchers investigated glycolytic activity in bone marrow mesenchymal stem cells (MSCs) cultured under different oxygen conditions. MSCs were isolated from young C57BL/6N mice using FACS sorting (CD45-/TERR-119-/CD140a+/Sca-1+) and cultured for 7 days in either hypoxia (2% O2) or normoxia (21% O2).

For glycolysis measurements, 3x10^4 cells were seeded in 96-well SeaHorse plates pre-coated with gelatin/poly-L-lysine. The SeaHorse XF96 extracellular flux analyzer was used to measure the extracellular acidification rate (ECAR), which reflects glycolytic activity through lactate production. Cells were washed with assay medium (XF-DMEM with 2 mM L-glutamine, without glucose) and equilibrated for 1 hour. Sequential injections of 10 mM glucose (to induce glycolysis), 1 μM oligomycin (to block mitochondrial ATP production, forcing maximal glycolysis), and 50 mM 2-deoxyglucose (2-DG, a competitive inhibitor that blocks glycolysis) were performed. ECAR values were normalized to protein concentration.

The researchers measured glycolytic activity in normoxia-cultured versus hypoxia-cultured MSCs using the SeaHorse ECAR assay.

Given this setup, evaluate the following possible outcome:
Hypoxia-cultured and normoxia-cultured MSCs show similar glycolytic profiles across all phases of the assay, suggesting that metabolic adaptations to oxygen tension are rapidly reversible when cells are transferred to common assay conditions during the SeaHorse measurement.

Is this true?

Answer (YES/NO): NO